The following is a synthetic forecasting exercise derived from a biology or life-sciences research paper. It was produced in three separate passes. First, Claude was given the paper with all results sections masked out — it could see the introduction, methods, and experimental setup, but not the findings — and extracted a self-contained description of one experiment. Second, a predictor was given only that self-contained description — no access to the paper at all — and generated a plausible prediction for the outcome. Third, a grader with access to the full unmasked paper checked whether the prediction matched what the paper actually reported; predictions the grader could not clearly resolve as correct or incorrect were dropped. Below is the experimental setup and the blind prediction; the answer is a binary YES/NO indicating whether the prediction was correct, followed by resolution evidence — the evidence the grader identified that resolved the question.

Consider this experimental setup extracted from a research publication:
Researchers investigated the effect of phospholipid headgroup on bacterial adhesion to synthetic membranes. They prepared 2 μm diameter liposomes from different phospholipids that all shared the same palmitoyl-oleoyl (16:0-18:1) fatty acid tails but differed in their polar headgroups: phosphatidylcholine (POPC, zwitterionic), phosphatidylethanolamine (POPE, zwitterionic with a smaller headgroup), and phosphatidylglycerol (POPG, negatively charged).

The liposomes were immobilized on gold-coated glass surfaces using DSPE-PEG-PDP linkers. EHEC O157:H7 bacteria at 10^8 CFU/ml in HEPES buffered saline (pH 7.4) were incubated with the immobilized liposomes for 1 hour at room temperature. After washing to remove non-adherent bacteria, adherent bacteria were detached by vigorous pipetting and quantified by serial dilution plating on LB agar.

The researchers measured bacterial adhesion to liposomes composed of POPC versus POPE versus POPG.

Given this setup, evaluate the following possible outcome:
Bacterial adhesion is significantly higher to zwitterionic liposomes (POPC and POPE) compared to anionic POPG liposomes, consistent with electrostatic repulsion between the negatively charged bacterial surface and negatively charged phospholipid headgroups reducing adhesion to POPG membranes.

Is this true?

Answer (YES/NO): NO